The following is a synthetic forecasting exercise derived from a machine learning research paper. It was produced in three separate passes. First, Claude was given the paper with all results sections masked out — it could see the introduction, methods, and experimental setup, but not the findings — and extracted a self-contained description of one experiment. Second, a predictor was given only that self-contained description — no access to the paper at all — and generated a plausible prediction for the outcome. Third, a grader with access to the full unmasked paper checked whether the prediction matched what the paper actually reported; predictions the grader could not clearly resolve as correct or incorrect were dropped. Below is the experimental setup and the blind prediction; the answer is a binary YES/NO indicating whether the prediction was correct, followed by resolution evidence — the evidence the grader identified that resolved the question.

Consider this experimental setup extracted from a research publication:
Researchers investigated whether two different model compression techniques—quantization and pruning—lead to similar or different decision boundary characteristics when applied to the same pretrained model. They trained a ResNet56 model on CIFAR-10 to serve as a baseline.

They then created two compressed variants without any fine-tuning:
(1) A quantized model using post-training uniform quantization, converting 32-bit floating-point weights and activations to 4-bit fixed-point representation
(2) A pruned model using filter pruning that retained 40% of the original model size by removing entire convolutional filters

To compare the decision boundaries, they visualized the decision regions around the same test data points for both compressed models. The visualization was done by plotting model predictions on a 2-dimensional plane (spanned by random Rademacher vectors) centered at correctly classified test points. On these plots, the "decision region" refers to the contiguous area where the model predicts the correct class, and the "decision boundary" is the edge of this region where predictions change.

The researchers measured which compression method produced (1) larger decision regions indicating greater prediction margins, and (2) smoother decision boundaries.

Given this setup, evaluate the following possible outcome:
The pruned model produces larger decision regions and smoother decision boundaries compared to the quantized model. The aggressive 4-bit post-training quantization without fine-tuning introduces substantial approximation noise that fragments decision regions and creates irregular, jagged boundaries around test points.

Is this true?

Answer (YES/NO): NO